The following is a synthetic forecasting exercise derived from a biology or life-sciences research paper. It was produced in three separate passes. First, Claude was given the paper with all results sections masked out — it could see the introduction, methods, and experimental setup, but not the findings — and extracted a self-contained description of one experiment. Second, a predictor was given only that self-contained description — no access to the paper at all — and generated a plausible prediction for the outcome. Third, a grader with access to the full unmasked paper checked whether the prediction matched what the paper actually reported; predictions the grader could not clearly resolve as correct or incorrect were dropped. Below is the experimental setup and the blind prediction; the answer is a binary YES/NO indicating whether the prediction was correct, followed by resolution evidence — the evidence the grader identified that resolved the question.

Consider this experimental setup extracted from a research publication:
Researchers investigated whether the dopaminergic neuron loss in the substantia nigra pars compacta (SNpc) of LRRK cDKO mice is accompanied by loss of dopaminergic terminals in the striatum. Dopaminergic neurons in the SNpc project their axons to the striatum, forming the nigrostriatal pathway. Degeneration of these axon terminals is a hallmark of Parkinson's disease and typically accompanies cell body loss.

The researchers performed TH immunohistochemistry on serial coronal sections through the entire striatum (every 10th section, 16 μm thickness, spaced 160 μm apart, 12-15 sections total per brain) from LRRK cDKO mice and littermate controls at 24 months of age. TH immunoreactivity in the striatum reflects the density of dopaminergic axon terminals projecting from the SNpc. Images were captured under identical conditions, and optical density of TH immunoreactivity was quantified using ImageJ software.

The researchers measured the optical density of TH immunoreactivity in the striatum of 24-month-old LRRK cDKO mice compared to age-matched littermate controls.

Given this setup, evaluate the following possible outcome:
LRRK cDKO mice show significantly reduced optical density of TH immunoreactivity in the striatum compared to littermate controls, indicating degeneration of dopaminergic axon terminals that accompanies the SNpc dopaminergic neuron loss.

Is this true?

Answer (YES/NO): YES